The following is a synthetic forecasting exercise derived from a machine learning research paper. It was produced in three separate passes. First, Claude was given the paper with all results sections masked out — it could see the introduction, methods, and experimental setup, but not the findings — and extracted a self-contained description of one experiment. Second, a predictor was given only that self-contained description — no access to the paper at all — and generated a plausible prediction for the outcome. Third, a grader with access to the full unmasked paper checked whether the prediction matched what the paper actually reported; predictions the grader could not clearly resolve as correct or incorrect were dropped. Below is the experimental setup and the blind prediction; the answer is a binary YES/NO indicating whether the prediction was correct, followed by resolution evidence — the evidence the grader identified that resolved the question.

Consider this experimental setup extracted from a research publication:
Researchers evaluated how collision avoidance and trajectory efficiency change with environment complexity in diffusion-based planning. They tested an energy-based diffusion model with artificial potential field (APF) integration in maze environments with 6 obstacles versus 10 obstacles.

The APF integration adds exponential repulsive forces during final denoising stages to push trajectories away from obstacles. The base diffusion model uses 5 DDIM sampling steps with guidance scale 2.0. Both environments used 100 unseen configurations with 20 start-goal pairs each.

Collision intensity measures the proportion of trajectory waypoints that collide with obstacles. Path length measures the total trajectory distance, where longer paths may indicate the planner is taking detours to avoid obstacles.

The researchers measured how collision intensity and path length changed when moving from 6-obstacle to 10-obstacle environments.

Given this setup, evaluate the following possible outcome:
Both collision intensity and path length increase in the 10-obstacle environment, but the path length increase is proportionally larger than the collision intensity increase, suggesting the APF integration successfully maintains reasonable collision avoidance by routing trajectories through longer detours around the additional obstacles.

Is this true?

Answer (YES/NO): NO